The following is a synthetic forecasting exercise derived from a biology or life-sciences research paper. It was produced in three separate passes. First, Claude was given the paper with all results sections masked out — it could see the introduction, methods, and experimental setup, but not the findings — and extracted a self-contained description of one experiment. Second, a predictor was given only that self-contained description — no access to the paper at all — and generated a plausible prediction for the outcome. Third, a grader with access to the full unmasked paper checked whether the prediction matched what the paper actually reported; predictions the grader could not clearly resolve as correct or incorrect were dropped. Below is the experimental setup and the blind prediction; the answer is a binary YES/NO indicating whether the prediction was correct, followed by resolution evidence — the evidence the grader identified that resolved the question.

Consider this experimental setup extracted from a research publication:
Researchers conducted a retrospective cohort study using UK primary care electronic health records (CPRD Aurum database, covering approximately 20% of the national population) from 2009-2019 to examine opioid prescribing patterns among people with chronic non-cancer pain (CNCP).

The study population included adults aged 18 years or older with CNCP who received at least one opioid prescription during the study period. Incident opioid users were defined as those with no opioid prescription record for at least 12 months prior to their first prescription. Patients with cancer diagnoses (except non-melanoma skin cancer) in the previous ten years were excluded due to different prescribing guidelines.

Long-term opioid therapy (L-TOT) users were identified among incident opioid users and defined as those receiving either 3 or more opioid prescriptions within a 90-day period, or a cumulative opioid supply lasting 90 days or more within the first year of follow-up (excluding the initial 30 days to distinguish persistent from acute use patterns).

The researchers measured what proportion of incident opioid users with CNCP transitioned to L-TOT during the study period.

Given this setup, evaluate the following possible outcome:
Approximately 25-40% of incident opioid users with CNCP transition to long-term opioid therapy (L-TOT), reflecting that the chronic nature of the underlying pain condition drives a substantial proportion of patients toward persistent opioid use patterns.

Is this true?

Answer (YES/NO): NO